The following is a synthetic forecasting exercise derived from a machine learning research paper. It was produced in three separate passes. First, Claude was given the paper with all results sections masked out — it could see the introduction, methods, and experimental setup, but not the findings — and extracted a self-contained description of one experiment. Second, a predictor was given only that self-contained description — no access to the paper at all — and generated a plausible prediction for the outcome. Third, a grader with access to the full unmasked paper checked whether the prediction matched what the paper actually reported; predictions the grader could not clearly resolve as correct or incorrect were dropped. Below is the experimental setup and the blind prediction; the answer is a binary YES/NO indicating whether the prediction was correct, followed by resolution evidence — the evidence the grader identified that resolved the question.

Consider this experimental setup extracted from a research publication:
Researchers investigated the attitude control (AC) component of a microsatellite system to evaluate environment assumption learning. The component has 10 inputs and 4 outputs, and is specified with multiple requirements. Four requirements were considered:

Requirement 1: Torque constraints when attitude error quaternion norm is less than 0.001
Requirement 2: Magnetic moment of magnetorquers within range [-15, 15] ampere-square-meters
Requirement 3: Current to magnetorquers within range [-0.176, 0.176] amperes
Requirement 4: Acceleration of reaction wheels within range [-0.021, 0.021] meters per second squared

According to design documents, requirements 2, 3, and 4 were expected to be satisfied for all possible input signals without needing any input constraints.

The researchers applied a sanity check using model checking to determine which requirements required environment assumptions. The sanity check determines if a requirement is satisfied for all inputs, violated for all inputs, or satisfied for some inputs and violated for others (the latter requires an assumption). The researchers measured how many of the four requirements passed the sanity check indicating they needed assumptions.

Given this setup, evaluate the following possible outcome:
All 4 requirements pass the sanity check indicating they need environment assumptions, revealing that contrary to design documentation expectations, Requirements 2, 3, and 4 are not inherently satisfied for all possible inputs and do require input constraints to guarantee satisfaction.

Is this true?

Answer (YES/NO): NO